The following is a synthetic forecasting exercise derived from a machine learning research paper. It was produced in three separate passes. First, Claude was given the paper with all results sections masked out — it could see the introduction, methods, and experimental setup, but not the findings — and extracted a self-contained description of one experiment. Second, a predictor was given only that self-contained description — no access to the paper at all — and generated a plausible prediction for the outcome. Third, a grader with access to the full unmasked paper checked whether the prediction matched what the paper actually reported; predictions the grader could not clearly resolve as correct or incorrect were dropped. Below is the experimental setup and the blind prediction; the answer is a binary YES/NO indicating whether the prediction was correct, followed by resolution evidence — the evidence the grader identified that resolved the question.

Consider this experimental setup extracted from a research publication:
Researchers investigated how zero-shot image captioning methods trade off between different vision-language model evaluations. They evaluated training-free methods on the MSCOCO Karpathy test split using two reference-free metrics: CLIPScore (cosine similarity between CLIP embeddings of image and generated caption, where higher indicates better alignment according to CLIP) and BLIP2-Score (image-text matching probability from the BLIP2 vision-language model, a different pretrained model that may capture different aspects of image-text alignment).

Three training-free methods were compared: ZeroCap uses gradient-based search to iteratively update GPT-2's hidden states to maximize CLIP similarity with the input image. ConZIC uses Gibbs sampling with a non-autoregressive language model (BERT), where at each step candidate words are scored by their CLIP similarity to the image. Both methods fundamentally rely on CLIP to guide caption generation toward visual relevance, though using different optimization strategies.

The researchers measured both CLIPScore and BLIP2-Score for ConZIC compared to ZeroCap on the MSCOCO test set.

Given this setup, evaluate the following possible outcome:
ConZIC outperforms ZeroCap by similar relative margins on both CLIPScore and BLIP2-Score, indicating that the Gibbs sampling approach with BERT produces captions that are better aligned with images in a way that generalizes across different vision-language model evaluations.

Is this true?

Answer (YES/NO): NO